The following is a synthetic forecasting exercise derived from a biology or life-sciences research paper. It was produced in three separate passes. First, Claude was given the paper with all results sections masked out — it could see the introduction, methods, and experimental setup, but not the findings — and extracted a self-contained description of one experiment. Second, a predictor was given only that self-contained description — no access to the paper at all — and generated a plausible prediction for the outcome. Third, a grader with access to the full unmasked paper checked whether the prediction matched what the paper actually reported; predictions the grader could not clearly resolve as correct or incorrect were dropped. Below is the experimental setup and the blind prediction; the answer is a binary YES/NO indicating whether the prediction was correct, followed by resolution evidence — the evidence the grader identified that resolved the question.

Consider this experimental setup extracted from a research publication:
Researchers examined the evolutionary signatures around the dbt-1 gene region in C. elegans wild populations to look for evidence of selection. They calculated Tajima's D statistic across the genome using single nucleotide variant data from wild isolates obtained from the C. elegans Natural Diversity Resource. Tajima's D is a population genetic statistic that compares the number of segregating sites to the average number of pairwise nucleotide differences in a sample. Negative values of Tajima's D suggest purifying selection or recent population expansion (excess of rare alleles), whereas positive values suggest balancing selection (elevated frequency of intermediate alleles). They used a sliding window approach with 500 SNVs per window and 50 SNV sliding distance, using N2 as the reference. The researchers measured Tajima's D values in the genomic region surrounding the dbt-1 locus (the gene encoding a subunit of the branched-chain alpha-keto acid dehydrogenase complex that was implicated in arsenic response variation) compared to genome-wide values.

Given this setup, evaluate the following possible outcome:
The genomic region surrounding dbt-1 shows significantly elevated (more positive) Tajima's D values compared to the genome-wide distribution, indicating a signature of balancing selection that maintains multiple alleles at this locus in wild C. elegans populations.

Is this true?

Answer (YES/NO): NO